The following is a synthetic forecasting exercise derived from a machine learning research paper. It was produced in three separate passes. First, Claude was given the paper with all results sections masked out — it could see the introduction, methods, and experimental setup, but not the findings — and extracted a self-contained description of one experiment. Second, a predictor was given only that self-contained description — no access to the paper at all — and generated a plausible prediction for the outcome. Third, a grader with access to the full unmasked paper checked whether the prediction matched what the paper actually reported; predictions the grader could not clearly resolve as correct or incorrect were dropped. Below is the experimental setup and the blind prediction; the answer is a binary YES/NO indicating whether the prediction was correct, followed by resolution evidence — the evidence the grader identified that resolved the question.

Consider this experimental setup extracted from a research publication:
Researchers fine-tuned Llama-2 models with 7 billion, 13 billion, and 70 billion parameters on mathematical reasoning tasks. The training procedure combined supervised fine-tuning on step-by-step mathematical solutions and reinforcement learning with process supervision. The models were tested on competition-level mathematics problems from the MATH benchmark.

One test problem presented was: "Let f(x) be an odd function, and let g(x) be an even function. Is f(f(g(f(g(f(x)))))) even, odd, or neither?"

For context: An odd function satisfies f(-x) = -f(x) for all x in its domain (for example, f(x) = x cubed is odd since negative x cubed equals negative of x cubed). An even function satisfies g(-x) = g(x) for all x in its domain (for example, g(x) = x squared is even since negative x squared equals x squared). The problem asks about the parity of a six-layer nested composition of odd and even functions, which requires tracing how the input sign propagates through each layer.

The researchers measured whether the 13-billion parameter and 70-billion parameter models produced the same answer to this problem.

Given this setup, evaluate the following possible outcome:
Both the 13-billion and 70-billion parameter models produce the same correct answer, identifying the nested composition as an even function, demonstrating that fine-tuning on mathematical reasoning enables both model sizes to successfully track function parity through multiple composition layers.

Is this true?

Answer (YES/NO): NO